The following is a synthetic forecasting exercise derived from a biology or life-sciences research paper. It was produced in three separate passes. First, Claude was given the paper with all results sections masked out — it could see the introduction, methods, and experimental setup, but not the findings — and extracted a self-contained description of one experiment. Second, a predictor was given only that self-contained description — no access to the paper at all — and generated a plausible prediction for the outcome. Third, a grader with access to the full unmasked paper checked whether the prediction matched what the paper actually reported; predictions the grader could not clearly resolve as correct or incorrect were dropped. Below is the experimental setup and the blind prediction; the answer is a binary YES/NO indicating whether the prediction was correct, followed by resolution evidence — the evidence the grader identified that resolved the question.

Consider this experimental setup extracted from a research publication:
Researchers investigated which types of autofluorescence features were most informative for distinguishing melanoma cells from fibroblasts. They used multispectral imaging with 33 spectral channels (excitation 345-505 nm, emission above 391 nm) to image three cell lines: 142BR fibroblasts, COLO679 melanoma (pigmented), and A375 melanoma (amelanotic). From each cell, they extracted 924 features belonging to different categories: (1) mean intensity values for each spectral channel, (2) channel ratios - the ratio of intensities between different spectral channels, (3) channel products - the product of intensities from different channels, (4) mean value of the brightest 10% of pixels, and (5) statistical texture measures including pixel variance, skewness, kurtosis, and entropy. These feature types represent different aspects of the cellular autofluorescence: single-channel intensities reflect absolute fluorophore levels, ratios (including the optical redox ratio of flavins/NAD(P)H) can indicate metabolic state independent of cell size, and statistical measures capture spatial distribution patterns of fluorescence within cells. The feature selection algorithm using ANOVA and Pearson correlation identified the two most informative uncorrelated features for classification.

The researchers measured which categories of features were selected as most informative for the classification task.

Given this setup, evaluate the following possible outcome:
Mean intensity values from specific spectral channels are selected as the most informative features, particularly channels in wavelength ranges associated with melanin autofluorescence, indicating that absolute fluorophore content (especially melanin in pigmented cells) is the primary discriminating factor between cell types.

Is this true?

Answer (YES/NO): NO